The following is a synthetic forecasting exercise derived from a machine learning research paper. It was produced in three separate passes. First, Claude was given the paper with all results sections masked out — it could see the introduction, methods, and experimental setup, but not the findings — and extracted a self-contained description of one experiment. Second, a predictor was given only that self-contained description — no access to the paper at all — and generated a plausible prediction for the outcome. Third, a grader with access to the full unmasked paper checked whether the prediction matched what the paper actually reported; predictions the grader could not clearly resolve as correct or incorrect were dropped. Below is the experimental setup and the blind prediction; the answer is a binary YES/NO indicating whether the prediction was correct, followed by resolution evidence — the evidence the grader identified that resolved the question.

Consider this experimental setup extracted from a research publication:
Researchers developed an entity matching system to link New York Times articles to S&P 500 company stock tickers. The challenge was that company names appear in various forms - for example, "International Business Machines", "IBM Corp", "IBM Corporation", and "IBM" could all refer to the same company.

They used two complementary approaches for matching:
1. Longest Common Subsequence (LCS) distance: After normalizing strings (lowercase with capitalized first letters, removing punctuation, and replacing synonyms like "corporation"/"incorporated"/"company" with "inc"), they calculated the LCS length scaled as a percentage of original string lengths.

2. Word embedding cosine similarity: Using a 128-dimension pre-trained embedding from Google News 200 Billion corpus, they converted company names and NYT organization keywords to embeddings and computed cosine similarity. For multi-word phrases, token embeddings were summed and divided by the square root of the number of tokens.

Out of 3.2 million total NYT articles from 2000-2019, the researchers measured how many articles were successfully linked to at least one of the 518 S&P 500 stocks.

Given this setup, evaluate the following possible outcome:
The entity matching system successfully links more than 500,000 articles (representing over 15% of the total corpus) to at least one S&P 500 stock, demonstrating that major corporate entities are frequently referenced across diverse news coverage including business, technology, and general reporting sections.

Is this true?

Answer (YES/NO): NO